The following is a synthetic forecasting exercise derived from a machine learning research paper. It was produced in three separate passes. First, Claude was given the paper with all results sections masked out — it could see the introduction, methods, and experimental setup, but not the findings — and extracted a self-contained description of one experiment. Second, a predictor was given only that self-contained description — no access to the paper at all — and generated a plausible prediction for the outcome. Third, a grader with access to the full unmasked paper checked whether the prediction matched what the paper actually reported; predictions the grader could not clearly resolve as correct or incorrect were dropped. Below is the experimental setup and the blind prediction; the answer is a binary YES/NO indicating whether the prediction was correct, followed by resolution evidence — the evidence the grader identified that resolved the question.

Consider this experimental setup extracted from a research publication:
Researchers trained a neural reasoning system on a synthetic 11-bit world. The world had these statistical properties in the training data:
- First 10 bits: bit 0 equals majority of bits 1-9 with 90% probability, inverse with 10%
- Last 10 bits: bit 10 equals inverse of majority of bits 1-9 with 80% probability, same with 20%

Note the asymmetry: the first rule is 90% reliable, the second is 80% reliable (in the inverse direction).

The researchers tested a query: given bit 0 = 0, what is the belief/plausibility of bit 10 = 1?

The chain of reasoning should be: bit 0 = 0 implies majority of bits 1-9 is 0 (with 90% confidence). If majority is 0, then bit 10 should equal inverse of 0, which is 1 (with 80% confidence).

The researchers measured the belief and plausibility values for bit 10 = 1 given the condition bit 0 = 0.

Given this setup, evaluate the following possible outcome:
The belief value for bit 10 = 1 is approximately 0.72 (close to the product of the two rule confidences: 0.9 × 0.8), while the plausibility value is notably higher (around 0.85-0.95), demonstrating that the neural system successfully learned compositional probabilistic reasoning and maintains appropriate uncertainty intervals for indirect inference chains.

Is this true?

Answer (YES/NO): NO